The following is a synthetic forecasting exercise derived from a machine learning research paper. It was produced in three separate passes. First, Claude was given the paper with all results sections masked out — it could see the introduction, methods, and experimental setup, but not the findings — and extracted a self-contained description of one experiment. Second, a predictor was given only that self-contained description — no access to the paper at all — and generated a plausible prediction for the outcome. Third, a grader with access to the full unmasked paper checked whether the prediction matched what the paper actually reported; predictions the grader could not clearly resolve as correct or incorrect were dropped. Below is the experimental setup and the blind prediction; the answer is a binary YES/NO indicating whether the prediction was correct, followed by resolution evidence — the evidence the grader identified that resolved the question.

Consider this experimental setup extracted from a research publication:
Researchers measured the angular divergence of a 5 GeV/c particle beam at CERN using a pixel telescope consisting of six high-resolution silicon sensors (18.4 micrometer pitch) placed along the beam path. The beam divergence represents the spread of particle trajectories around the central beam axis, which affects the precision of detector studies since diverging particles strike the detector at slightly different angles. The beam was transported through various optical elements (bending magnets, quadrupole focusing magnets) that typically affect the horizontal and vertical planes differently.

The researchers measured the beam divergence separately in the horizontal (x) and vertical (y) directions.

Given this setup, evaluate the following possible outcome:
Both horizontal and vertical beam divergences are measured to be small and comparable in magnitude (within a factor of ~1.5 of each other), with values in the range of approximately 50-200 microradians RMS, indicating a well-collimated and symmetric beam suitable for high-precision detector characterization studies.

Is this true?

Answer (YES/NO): NO